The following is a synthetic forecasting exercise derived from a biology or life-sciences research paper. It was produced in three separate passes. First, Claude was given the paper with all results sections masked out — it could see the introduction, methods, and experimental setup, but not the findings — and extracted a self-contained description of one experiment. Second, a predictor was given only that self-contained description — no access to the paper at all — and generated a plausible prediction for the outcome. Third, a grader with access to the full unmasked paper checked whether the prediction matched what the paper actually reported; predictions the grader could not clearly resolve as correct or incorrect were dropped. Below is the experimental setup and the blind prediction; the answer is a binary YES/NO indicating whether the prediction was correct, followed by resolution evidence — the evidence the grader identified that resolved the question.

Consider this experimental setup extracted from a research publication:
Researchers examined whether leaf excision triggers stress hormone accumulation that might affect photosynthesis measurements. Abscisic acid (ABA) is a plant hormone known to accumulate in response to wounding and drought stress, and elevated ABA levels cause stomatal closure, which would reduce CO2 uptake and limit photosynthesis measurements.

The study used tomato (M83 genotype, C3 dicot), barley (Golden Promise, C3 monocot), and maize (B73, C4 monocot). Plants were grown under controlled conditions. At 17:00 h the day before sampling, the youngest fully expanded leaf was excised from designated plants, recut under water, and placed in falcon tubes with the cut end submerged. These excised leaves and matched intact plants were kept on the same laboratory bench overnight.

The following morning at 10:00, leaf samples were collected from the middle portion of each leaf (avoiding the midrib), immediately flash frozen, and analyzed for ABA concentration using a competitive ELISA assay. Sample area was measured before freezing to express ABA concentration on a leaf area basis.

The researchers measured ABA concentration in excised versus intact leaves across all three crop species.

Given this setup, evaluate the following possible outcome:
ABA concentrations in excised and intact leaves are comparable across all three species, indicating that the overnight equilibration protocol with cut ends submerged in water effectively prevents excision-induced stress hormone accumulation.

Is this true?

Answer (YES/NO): YES